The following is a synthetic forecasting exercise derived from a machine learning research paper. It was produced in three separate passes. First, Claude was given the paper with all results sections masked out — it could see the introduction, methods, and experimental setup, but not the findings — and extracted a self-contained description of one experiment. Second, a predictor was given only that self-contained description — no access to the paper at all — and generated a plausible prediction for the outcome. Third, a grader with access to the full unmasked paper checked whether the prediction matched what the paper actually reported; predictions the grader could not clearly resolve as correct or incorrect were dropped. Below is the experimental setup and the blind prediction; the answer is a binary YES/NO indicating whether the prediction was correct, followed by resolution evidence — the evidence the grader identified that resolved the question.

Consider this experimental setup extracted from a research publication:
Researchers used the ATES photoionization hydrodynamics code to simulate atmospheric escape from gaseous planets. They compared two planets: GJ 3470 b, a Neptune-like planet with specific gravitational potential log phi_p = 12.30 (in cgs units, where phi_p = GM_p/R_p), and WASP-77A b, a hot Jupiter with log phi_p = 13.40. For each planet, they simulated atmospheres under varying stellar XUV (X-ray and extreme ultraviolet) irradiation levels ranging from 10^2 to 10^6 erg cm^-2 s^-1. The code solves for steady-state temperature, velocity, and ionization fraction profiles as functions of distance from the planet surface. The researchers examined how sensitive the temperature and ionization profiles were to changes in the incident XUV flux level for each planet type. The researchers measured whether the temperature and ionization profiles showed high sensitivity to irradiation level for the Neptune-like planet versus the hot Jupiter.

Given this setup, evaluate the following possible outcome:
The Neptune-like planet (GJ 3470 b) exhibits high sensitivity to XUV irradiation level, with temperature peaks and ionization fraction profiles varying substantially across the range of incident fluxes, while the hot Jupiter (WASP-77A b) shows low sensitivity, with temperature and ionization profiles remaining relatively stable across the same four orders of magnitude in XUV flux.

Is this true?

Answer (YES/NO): YES